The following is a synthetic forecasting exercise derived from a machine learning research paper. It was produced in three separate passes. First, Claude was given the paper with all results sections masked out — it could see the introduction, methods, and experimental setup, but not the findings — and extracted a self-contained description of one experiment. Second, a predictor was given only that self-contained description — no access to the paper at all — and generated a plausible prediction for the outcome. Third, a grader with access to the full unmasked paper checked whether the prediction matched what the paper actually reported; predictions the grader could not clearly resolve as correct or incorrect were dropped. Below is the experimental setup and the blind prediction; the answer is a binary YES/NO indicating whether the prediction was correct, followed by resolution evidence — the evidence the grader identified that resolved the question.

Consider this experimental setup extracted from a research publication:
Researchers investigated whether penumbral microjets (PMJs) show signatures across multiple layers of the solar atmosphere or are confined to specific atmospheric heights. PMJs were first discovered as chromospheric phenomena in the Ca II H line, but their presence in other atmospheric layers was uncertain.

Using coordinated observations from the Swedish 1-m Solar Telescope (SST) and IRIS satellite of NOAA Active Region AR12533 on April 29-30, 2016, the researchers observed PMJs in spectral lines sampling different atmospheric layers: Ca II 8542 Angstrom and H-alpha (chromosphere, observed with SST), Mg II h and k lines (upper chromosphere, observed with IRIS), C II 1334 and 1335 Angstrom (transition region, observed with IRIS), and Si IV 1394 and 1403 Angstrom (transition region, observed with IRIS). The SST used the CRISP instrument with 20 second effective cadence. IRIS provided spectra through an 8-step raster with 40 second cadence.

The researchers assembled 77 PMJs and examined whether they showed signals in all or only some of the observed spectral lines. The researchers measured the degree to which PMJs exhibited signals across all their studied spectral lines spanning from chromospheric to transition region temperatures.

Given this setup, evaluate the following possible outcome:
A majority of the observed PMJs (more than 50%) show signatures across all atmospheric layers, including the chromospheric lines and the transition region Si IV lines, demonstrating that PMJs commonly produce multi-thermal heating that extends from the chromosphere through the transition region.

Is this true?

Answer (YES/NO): YES